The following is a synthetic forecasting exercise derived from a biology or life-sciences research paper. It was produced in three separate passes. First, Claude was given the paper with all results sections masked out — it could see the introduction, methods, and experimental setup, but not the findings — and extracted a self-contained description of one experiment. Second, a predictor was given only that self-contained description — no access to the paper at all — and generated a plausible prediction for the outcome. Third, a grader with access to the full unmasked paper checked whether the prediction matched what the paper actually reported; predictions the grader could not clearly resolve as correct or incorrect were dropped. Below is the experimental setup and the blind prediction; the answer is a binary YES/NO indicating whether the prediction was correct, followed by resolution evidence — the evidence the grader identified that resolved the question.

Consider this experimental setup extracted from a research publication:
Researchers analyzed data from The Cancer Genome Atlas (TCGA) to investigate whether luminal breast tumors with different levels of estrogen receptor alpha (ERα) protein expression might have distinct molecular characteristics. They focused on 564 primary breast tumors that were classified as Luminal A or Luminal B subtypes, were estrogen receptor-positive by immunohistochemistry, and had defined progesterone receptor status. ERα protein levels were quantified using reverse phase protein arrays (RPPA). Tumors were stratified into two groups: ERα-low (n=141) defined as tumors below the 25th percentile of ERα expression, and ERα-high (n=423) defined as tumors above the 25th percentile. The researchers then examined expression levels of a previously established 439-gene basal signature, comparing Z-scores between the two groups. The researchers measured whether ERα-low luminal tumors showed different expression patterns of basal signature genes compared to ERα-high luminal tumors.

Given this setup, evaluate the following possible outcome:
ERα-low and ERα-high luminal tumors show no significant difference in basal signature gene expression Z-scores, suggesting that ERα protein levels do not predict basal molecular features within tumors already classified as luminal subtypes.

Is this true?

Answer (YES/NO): NO